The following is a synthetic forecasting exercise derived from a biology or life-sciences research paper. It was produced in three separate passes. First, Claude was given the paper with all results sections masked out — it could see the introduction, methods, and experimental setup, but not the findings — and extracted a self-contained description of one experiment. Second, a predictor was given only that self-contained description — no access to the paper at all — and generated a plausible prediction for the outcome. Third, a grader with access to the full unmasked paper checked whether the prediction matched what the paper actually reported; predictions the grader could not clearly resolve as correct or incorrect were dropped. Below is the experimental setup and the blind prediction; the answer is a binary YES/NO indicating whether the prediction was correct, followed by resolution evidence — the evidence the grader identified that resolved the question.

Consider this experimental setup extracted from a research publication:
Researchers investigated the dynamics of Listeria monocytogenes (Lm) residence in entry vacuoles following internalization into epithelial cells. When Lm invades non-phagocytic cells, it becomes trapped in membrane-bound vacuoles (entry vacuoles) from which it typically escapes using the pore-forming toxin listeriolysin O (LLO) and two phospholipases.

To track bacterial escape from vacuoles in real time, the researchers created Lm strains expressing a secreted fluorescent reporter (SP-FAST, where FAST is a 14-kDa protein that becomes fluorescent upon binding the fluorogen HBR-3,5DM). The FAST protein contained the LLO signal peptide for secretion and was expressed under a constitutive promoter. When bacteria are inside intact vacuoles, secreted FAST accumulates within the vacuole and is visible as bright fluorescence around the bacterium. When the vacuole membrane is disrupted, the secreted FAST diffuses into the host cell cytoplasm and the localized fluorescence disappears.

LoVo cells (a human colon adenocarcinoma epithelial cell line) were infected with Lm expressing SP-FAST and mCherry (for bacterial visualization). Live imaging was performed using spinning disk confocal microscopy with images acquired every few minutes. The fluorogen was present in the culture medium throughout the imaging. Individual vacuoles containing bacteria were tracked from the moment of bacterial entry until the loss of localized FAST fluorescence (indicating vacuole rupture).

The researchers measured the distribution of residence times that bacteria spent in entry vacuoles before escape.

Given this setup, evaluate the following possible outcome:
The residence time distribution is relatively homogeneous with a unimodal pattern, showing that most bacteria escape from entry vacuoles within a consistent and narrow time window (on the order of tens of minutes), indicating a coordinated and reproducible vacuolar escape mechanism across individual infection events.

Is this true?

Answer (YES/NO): NO